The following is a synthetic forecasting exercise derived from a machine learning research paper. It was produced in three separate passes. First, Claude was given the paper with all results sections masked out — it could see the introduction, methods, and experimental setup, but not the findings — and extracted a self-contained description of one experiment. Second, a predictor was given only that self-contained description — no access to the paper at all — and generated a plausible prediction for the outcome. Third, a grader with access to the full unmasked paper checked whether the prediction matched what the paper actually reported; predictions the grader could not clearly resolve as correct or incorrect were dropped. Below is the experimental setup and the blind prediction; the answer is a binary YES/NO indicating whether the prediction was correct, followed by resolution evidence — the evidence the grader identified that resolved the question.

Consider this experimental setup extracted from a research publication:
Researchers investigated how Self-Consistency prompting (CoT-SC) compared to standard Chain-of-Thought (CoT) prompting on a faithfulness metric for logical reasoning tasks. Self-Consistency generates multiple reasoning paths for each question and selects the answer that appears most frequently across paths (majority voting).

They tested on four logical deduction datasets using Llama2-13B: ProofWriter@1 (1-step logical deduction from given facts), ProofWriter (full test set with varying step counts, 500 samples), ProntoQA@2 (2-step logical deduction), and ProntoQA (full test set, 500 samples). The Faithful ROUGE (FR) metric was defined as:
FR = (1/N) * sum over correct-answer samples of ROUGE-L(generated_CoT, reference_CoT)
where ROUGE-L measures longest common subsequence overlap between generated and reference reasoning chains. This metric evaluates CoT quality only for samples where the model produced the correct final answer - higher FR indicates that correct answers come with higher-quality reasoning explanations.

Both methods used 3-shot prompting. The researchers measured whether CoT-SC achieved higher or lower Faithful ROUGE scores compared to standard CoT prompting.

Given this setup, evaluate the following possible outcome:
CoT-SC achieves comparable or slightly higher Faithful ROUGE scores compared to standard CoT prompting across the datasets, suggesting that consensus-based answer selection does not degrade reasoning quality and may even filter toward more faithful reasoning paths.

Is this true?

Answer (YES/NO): NO